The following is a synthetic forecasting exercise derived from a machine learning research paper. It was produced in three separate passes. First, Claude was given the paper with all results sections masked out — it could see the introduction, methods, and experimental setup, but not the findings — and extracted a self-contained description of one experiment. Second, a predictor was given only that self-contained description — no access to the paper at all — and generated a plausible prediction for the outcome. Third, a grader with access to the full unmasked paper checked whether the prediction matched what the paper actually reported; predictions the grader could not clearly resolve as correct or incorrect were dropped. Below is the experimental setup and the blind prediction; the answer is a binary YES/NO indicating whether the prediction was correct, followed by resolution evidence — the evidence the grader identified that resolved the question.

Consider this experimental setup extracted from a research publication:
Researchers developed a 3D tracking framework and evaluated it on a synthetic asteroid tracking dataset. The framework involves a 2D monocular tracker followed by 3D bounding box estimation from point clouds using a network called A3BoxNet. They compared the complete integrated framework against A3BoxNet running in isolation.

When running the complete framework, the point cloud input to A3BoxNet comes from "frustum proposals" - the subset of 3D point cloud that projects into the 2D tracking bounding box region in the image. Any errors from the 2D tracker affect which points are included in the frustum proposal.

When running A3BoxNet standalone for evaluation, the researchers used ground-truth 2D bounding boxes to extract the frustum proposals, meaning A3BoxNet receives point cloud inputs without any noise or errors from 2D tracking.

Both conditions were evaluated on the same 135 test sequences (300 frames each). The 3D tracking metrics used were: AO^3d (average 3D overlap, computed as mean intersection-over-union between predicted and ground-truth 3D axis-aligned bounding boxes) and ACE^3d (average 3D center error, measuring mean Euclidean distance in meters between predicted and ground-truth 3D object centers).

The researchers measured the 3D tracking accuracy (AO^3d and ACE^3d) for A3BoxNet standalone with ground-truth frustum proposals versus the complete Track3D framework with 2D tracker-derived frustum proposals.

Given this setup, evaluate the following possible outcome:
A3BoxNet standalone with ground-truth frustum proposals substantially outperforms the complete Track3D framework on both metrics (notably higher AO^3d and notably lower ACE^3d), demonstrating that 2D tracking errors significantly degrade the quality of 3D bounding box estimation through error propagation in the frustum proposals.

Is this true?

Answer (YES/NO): YES